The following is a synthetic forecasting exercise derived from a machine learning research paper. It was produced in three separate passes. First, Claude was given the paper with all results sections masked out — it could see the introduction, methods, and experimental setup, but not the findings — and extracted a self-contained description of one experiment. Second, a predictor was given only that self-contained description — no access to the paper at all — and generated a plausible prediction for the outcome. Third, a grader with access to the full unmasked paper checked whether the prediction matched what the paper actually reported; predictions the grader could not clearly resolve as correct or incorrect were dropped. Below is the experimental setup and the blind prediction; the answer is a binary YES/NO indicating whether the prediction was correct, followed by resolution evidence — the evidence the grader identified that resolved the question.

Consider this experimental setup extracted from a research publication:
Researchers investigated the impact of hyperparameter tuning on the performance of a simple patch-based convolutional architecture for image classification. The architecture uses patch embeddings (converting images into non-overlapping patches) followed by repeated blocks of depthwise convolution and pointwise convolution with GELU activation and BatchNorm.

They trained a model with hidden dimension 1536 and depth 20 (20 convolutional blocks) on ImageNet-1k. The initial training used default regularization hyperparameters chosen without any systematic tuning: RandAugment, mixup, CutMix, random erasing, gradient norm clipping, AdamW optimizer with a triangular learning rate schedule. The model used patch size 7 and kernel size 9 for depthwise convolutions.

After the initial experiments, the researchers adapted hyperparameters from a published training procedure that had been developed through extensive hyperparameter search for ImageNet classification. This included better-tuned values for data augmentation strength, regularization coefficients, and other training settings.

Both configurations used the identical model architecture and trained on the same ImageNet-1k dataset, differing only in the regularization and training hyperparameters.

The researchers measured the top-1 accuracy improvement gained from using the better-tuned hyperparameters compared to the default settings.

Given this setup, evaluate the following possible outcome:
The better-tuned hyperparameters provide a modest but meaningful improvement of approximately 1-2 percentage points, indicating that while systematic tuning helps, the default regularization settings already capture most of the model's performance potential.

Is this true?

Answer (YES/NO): NO